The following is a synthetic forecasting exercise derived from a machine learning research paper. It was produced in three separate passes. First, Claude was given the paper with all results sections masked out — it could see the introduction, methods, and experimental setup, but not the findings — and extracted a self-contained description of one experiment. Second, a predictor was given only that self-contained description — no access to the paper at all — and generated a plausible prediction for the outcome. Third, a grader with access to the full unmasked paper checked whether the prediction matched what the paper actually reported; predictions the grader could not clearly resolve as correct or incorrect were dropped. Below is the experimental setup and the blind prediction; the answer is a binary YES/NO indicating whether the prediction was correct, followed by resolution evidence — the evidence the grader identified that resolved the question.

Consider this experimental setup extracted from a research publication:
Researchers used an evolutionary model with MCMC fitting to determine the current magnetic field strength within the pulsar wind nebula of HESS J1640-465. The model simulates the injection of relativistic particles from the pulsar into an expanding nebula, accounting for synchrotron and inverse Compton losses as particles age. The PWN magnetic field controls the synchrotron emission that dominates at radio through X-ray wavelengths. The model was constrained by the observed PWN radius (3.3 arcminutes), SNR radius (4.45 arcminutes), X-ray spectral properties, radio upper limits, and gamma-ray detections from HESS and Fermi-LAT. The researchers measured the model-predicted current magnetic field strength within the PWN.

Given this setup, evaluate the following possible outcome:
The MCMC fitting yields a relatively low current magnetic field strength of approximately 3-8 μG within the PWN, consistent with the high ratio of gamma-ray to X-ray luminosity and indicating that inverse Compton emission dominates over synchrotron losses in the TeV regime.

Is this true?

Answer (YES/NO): YES